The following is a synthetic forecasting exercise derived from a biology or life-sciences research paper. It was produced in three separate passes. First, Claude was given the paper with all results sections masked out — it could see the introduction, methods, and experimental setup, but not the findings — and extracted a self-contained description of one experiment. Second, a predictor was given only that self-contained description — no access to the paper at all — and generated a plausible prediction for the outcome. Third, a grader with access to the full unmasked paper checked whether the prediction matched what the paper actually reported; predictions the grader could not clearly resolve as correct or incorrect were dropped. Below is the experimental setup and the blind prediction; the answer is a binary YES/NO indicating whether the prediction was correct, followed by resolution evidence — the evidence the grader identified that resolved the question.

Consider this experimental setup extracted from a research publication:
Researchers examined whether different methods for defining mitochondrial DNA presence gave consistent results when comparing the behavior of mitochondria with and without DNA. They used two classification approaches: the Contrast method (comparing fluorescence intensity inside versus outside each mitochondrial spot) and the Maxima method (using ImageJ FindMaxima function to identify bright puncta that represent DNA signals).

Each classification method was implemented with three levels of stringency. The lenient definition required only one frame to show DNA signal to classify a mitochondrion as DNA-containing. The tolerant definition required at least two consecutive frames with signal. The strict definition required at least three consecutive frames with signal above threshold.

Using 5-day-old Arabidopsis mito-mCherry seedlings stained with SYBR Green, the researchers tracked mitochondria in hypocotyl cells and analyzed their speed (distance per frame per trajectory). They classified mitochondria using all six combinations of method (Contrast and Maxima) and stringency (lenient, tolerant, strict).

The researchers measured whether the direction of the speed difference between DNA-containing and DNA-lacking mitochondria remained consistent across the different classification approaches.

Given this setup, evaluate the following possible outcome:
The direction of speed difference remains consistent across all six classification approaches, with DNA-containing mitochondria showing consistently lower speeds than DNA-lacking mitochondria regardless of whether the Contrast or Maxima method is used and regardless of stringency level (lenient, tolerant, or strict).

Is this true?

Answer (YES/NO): NO